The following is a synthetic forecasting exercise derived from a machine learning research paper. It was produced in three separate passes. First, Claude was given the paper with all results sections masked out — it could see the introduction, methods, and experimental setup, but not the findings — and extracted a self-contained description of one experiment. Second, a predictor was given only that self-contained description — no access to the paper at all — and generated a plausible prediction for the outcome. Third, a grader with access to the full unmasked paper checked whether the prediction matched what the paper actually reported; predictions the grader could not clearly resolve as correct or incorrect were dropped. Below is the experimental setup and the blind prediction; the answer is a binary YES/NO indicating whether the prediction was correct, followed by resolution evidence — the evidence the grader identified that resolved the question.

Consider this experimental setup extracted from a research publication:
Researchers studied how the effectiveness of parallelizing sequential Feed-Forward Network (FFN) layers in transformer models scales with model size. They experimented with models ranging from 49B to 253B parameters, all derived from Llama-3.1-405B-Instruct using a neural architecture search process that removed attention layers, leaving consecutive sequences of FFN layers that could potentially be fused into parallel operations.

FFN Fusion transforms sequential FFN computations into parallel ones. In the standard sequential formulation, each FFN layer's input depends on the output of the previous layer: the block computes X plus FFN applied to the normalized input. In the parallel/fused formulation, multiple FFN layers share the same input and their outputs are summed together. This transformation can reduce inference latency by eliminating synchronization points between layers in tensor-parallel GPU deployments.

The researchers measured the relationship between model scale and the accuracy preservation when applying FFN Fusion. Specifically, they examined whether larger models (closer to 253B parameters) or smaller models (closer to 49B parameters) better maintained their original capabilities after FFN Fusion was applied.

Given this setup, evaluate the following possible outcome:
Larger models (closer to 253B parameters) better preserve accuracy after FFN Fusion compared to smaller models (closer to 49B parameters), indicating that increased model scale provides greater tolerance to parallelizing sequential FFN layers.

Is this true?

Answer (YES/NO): YES